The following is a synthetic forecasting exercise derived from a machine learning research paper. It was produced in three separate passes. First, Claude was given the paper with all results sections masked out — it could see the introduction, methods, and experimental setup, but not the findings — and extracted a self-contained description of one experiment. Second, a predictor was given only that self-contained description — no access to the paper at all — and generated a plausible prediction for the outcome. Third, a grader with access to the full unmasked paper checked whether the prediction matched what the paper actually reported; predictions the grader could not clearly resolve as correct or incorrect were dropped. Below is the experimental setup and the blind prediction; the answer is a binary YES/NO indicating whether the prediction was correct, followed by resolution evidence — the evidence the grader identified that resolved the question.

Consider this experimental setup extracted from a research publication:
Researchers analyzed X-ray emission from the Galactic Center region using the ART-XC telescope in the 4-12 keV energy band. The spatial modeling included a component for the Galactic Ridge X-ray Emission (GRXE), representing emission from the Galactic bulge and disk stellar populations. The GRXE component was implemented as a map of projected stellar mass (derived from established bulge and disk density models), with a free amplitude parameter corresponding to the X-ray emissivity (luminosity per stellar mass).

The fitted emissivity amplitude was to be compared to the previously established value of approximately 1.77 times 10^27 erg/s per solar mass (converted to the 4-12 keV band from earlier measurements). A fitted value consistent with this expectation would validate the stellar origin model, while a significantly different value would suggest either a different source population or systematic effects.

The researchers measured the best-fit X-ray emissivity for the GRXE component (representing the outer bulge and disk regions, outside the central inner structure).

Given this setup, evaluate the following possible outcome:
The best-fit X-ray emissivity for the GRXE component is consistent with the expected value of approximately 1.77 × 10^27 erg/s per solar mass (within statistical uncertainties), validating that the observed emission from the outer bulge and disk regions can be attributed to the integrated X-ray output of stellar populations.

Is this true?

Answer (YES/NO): YES